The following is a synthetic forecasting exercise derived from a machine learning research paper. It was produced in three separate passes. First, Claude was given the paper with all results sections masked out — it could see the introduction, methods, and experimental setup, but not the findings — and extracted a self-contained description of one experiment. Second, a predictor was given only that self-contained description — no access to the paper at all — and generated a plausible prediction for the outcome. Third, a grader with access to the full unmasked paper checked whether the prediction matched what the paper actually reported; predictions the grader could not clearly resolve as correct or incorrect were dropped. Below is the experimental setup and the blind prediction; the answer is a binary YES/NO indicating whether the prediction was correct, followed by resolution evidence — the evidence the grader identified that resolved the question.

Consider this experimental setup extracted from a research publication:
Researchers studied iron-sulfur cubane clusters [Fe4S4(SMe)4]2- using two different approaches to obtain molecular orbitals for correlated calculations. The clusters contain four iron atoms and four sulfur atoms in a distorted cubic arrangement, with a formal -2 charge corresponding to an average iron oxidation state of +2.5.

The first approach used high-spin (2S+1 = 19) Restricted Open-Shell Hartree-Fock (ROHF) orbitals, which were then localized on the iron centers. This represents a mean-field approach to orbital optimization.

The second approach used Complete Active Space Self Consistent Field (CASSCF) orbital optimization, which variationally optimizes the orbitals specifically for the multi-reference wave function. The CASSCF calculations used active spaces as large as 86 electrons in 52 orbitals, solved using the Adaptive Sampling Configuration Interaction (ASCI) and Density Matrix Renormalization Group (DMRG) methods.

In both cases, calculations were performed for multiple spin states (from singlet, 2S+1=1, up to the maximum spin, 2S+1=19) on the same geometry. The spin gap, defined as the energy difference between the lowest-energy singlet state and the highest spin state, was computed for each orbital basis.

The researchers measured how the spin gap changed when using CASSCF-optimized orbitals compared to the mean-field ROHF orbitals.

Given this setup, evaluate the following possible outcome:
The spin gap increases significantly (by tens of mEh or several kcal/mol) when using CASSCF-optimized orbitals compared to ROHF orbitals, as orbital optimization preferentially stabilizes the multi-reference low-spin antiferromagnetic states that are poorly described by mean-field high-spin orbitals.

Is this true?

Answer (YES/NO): NO